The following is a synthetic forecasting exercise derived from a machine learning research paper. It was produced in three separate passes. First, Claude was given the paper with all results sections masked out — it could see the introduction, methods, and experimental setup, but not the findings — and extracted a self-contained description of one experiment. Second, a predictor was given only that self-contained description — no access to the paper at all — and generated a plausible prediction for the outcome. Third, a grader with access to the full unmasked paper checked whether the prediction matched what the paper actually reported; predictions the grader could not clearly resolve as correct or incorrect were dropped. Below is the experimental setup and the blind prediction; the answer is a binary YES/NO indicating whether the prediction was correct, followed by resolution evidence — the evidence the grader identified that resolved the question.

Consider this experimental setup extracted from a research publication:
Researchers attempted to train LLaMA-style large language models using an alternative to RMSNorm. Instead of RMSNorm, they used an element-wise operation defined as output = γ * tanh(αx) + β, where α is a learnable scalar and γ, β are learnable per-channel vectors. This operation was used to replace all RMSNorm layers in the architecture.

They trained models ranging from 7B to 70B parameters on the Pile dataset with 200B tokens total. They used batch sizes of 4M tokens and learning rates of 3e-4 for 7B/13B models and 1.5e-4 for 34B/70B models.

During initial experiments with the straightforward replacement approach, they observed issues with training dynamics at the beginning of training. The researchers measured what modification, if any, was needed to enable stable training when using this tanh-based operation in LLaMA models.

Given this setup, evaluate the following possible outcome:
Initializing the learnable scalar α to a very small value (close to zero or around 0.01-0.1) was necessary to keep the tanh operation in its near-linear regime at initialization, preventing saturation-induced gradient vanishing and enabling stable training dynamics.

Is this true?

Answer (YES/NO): NO